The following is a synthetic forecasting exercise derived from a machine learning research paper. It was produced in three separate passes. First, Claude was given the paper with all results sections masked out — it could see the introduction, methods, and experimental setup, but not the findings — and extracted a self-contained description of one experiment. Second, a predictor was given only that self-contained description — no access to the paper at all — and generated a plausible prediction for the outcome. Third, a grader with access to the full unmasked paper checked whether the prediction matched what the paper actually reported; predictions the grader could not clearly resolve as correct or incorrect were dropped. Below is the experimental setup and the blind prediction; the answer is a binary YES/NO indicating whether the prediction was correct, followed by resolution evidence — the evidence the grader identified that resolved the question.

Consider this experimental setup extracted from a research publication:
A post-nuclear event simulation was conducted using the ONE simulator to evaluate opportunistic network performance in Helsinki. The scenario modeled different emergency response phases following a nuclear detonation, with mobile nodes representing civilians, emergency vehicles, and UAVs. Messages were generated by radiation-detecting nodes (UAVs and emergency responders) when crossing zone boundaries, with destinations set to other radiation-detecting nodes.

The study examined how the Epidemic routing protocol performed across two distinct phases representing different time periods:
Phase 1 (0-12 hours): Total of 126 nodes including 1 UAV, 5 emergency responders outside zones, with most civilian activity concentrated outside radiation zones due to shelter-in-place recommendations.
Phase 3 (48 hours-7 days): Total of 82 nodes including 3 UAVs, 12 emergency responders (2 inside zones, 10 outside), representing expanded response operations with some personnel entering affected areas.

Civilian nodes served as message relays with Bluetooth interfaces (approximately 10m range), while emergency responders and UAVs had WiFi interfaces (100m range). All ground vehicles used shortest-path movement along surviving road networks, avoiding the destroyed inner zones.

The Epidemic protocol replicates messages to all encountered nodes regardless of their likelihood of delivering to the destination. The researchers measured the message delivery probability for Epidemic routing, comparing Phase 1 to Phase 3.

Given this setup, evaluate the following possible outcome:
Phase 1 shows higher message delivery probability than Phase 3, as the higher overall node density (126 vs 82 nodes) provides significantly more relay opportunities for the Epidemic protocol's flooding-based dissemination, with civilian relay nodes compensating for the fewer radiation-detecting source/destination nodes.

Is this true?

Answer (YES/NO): NO